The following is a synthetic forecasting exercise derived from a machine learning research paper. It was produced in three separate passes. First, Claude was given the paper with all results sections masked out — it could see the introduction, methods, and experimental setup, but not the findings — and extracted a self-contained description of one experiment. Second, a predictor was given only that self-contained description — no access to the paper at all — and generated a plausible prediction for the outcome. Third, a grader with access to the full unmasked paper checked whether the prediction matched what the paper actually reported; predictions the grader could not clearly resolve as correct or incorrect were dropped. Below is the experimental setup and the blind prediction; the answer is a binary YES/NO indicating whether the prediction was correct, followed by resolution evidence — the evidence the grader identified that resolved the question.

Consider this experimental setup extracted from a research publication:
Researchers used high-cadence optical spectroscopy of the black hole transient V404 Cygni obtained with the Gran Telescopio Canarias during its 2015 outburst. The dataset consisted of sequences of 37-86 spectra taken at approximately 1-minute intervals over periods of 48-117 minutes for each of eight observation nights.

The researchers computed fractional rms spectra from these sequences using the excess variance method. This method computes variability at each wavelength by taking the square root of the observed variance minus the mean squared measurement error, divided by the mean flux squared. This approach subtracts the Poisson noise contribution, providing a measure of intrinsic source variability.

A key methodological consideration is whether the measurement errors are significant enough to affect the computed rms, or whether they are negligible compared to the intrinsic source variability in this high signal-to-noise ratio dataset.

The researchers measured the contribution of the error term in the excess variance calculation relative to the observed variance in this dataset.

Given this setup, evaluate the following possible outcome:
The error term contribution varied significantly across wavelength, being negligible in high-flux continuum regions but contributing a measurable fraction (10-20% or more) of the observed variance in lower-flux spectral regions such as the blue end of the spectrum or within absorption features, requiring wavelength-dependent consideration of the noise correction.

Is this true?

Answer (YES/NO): NO